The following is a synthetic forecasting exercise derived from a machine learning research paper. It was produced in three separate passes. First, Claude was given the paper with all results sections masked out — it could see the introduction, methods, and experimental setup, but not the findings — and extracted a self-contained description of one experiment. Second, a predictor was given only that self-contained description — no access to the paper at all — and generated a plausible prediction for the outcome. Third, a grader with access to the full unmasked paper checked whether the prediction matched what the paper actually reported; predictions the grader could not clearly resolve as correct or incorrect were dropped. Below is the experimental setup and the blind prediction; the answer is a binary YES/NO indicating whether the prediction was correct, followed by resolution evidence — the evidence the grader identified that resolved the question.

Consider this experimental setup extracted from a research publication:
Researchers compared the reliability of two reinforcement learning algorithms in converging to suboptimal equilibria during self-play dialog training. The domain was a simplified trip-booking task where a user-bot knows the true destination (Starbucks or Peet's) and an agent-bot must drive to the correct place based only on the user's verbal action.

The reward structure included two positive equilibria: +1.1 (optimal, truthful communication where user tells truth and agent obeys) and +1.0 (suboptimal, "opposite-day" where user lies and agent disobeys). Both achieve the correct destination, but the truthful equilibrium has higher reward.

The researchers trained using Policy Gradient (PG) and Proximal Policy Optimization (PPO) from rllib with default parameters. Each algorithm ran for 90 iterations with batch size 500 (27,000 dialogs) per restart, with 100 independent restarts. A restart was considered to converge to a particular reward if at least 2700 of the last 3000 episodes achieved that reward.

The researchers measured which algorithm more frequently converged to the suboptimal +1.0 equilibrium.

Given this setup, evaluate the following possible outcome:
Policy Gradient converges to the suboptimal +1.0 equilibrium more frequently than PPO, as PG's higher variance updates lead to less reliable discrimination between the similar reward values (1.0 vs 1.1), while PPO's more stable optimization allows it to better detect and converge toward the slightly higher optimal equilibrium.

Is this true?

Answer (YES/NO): NO